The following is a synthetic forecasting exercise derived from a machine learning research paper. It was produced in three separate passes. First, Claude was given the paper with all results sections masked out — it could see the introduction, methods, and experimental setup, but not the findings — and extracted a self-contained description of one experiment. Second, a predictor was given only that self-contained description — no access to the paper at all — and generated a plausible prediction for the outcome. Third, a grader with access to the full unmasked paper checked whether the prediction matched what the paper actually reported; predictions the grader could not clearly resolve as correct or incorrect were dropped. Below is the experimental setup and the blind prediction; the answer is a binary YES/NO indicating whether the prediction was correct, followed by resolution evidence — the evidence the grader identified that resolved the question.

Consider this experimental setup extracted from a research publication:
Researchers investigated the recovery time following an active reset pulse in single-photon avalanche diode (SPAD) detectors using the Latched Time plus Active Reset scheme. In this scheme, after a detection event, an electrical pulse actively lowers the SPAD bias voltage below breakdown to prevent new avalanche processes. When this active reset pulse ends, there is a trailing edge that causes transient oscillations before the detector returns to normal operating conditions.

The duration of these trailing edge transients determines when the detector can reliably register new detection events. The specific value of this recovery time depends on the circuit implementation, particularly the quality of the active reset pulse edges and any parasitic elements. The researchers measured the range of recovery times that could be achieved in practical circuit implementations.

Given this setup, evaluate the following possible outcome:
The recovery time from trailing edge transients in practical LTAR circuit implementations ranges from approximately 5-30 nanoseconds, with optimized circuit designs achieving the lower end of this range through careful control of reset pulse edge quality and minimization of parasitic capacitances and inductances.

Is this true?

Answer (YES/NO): NO